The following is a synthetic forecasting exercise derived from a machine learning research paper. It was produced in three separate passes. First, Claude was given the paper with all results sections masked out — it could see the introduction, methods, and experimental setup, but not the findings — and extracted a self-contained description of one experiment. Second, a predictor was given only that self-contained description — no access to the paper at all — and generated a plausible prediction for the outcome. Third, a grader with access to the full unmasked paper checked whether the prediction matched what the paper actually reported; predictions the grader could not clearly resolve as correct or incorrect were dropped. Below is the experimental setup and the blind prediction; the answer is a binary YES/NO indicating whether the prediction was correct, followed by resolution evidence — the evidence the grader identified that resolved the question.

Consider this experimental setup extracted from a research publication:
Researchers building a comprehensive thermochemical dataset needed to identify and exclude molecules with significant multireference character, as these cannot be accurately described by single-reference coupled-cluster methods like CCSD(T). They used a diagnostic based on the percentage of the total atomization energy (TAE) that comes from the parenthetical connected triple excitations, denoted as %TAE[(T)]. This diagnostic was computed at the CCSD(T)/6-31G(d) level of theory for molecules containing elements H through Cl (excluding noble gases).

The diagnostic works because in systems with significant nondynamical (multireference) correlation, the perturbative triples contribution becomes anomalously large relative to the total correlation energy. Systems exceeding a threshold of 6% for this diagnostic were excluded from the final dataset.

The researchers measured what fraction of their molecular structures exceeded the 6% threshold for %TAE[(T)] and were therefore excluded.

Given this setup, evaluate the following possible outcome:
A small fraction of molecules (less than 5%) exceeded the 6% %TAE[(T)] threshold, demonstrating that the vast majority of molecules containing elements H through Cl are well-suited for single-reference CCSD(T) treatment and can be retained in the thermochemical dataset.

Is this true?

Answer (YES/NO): NO